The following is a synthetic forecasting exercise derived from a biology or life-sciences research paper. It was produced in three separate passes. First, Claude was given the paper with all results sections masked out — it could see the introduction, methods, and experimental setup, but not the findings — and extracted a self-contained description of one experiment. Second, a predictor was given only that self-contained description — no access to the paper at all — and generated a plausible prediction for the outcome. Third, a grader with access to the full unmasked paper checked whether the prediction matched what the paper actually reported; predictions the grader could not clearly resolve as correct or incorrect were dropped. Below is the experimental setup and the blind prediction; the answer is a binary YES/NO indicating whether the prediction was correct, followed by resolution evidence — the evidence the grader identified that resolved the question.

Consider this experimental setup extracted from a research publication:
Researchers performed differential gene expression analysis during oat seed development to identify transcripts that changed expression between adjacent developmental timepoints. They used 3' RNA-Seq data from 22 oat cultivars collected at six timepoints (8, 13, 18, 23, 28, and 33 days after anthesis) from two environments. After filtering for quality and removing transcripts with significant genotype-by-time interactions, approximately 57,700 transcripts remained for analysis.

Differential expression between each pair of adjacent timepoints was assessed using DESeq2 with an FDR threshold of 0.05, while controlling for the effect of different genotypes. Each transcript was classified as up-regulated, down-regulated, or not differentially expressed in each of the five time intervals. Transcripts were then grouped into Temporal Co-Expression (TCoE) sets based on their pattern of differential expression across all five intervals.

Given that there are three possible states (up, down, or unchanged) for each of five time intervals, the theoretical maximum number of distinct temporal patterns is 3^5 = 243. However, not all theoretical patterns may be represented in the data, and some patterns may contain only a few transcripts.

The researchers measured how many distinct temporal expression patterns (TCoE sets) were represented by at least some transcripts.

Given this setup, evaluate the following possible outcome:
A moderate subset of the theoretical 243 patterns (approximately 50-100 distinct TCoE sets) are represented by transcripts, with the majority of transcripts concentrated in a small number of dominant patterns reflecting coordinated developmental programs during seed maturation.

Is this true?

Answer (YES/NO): YES